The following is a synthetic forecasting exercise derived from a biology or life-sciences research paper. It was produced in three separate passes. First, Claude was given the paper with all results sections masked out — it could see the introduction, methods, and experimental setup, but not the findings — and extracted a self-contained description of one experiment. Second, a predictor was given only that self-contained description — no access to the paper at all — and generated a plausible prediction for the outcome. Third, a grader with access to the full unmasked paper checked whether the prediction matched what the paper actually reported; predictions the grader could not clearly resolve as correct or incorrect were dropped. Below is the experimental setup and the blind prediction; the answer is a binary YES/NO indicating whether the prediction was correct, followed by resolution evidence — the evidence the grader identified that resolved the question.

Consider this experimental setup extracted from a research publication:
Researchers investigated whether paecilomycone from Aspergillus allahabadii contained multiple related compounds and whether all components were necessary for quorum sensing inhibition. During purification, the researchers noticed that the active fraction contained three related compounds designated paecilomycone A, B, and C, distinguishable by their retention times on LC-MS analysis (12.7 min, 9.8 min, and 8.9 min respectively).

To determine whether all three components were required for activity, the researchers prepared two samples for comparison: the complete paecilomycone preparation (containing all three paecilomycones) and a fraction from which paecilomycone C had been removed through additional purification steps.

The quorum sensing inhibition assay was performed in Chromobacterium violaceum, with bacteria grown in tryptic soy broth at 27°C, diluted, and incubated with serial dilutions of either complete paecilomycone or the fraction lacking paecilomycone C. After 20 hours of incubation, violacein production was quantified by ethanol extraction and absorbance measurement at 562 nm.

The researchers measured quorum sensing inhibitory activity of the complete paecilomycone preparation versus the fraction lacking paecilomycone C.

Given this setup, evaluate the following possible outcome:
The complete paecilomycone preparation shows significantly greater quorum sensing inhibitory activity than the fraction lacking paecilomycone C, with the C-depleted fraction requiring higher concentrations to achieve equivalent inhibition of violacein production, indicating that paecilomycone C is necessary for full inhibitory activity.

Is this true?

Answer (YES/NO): NO